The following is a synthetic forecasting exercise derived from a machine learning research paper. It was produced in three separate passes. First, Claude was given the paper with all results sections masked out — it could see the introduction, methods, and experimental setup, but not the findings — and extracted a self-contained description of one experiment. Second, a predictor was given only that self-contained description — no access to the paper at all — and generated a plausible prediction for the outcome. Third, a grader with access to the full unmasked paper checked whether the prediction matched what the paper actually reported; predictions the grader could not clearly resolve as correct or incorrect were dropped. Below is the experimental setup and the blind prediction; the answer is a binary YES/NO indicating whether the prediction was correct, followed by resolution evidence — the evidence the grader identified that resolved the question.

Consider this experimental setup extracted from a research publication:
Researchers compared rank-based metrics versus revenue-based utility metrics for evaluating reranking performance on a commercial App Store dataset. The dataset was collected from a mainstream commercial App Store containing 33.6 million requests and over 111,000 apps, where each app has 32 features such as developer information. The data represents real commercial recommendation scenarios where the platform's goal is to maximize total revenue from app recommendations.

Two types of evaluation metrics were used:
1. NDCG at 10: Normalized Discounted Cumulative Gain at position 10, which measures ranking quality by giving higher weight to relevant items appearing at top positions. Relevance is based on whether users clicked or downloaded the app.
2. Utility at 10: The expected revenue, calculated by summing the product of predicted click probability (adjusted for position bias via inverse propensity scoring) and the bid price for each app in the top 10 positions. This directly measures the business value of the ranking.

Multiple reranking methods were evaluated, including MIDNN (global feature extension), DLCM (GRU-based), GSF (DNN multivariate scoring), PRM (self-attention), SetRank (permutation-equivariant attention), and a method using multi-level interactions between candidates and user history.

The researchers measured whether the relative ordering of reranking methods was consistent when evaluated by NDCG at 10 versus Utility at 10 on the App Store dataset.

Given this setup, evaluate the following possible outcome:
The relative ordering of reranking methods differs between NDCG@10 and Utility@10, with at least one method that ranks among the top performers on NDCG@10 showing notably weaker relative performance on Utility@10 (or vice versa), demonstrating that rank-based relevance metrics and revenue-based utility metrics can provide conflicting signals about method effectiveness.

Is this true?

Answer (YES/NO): NO